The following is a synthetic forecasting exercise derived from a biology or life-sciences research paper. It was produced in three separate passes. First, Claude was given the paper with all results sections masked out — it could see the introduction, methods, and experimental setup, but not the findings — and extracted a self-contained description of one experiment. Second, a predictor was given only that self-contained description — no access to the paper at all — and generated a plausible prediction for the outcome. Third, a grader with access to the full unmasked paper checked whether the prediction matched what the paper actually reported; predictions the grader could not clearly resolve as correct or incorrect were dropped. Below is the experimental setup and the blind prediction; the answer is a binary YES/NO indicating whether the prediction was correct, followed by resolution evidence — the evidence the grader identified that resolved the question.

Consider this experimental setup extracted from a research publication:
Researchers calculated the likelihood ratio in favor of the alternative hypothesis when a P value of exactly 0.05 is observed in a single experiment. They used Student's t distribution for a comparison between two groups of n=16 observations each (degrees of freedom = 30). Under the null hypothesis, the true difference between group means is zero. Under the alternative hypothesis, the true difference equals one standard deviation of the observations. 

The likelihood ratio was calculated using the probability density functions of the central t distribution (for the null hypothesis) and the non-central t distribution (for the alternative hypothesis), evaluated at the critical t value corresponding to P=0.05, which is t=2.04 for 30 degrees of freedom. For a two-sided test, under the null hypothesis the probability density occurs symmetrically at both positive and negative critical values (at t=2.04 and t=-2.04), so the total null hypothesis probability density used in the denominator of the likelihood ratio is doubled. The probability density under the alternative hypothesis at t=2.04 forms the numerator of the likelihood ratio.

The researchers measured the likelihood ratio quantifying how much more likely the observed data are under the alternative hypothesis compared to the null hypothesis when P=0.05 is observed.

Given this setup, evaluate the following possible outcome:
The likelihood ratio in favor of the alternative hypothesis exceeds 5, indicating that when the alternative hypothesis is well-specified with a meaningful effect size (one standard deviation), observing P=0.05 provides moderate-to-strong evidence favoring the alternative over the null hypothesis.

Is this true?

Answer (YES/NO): NO